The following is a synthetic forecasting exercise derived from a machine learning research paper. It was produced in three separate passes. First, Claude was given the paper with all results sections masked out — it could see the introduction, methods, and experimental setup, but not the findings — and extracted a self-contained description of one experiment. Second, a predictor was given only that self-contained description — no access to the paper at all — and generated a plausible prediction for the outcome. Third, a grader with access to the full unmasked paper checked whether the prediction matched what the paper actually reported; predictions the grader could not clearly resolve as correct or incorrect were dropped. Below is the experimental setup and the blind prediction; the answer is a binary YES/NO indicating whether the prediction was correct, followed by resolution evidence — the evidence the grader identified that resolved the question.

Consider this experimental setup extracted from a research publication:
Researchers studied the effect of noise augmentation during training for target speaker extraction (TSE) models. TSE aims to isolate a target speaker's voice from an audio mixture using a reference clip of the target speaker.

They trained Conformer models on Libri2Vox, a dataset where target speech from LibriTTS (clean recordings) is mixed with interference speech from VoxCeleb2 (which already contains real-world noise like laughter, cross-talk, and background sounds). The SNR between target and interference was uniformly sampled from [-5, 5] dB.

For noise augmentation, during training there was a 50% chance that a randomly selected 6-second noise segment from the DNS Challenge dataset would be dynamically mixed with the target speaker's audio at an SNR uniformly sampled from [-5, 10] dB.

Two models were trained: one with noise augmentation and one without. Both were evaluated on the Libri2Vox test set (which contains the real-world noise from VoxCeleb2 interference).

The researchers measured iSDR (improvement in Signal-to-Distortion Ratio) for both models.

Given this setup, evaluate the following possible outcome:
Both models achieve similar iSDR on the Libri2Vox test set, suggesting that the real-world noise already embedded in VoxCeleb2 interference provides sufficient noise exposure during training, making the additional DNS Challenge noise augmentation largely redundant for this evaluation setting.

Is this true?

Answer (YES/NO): YES